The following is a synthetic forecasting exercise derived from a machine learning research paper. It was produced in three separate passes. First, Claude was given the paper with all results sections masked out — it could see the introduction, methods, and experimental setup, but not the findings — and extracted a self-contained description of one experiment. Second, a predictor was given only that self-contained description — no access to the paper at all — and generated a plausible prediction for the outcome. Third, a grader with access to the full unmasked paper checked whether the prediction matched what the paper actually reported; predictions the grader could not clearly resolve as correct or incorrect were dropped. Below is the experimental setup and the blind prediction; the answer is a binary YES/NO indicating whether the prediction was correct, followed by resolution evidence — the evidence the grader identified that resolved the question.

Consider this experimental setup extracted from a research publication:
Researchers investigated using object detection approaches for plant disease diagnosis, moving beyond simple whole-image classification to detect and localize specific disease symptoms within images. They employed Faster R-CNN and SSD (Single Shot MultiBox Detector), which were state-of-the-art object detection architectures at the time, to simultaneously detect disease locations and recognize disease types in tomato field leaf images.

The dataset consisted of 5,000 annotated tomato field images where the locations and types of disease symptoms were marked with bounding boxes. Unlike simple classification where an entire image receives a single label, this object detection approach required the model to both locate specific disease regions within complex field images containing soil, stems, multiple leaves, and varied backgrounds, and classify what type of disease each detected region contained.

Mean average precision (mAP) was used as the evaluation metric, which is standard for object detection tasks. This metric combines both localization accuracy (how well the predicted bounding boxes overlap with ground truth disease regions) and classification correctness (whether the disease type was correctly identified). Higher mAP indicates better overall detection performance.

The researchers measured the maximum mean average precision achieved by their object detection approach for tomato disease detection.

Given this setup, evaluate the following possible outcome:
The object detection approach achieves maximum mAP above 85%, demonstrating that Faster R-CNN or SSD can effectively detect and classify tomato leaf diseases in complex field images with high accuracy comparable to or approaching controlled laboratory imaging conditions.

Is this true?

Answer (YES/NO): NO